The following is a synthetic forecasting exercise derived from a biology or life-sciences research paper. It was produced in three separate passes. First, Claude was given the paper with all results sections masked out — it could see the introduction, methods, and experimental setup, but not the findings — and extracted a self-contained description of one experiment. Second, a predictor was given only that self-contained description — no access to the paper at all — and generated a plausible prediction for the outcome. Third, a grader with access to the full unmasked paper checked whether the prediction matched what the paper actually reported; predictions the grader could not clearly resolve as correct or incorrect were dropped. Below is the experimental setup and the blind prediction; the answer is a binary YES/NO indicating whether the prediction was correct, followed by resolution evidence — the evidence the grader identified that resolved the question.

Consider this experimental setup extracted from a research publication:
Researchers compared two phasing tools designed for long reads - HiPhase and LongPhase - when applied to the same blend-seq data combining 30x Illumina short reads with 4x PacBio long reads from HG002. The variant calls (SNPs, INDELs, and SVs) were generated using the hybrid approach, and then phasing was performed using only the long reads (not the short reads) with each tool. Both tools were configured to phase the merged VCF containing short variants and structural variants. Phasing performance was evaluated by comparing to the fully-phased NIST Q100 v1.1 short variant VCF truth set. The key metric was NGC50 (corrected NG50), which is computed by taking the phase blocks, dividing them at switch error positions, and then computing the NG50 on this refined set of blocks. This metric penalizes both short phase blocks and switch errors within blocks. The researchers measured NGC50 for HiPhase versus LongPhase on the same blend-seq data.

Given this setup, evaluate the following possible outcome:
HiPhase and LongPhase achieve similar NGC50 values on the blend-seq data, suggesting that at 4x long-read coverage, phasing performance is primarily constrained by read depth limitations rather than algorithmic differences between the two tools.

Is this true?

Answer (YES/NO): NO